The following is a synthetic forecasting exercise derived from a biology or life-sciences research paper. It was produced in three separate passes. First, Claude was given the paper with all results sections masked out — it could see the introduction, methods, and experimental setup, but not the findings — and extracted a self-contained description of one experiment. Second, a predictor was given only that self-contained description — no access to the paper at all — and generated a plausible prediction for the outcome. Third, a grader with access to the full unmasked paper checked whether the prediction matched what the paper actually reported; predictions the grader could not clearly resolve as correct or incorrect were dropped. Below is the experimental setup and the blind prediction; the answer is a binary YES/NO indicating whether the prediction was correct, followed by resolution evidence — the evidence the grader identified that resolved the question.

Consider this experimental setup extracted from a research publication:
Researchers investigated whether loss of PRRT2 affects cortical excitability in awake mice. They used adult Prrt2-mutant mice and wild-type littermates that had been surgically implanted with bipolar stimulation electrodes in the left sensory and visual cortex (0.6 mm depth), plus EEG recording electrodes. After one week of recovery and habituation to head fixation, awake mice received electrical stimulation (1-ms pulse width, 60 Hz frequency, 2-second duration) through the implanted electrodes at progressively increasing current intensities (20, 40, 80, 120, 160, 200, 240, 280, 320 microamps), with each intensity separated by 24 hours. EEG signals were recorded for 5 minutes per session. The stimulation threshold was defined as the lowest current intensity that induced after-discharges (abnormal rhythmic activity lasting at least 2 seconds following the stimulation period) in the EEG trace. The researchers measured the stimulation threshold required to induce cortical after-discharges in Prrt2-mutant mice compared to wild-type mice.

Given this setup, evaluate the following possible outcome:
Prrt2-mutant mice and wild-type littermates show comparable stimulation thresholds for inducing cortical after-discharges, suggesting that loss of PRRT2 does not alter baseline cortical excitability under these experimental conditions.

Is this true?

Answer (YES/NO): NO